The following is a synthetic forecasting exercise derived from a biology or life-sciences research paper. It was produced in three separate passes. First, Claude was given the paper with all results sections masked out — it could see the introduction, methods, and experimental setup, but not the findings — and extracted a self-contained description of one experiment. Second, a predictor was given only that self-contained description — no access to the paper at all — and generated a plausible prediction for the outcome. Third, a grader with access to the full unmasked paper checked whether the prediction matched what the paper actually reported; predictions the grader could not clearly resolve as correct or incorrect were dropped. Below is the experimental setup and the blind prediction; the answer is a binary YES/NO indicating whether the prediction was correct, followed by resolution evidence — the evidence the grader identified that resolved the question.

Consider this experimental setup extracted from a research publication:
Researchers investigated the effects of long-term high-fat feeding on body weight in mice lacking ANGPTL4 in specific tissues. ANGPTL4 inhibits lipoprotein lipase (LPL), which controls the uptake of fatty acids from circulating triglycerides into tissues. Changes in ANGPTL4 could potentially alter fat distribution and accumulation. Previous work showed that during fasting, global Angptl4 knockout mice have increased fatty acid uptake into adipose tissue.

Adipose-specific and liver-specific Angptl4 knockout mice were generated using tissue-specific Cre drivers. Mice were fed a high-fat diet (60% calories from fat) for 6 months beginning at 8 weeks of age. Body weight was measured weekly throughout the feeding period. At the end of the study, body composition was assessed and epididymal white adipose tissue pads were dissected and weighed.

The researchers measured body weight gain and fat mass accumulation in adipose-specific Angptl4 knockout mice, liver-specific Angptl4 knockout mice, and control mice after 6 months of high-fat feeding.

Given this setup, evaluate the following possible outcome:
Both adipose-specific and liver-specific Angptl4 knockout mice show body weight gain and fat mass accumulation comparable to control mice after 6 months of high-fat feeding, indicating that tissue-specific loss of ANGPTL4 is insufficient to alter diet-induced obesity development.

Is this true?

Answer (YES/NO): NO